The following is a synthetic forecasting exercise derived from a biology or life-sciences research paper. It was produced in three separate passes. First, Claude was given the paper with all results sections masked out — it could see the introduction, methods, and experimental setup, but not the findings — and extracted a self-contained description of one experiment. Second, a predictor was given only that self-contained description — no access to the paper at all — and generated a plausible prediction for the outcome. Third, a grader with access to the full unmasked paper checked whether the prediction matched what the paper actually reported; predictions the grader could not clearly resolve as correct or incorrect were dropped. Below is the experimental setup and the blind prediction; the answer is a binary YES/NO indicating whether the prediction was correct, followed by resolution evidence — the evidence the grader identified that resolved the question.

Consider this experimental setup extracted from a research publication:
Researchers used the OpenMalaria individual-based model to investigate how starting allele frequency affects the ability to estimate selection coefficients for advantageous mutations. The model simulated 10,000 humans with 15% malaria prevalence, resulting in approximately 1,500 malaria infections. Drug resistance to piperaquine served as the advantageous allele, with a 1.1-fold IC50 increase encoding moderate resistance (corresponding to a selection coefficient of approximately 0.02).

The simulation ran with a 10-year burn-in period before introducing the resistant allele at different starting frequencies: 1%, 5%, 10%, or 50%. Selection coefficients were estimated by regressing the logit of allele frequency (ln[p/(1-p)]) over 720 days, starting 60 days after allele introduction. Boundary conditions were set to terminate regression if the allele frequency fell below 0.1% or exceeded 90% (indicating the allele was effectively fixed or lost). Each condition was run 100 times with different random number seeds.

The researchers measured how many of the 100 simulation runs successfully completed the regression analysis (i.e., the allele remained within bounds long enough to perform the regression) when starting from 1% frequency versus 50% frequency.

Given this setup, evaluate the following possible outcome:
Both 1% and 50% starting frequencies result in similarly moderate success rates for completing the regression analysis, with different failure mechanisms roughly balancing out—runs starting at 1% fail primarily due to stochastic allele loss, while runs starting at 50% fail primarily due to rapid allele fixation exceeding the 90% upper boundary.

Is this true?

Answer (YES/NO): NO